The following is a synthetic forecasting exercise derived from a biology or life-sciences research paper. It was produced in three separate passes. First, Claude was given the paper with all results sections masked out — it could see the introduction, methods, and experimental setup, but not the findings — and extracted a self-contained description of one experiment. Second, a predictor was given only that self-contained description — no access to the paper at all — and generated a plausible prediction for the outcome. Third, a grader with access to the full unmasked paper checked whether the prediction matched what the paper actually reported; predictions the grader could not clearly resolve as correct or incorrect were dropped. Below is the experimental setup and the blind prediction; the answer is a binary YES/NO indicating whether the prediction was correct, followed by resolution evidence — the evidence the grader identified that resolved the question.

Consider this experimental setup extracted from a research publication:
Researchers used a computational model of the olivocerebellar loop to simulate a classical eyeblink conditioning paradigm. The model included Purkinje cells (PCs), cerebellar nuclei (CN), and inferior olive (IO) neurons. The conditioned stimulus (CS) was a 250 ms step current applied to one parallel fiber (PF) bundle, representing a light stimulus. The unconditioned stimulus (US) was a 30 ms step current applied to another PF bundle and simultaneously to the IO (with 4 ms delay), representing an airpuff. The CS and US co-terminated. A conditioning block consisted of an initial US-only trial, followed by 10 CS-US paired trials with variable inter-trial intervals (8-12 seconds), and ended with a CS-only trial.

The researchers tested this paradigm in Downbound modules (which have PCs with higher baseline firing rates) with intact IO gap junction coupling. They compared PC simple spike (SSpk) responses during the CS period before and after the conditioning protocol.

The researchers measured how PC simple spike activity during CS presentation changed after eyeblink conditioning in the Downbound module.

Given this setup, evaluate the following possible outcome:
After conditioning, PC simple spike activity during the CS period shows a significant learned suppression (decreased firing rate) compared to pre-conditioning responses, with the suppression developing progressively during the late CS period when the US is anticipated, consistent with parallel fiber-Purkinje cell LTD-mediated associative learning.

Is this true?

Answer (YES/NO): NO